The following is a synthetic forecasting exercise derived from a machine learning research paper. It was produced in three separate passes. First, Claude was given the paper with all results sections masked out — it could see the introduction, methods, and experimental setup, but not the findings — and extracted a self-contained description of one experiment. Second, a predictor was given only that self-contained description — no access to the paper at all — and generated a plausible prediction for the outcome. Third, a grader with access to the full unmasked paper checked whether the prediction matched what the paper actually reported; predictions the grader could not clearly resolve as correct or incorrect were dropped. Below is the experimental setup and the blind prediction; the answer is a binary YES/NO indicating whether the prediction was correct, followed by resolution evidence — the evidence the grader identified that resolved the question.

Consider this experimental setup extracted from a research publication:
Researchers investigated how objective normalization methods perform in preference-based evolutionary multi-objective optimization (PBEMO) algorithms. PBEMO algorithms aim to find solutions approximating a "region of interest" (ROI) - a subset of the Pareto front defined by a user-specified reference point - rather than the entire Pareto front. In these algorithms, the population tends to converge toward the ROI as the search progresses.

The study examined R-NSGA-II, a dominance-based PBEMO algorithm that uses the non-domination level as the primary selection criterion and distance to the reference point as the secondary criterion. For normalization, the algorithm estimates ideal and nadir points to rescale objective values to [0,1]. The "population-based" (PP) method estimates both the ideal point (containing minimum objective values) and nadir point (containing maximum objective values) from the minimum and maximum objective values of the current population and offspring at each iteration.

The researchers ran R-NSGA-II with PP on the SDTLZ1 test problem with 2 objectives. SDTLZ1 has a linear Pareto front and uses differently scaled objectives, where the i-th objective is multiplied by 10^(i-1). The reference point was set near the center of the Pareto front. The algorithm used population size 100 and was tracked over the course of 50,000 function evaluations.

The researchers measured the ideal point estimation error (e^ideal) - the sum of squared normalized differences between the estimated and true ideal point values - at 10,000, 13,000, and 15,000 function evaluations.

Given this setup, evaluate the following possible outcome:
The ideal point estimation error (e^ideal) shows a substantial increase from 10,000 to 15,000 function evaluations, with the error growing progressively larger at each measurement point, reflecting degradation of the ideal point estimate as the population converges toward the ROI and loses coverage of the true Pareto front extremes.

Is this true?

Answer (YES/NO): YES